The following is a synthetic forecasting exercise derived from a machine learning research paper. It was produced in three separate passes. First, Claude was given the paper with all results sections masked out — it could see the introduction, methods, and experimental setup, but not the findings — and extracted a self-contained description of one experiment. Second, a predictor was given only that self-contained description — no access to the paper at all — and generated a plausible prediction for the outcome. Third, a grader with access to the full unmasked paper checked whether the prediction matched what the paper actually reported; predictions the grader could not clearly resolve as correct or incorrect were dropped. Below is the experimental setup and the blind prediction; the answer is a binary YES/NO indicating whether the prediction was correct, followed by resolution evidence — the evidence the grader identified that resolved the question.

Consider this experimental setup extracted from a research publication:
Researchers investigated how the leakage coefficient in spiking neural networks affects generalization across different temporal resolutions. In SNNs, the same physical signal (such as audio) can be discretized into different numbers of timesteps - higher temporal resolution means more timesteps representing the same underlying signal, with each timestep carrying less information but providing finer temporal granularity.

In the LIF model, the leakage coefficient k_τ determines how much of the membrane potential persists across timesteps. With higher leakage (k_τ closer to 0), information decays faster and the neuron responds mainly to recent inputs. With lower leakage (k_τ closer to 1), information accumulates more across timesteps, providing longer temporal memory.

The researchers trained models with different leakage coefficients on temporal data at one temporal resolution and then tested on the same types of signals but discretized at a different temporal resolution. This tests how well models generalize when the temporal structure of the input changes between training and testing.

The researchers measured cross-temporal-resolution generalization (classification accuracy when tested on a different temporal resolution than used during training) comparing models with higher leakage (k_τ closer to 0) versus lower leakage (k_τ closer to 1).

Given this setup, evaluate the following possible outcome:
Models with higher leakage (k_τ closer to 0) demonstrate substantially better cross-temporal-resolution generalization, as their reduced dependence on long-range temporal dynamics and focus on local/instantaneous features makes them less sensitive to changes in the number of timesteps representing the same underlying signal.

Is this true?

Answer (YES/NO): YES